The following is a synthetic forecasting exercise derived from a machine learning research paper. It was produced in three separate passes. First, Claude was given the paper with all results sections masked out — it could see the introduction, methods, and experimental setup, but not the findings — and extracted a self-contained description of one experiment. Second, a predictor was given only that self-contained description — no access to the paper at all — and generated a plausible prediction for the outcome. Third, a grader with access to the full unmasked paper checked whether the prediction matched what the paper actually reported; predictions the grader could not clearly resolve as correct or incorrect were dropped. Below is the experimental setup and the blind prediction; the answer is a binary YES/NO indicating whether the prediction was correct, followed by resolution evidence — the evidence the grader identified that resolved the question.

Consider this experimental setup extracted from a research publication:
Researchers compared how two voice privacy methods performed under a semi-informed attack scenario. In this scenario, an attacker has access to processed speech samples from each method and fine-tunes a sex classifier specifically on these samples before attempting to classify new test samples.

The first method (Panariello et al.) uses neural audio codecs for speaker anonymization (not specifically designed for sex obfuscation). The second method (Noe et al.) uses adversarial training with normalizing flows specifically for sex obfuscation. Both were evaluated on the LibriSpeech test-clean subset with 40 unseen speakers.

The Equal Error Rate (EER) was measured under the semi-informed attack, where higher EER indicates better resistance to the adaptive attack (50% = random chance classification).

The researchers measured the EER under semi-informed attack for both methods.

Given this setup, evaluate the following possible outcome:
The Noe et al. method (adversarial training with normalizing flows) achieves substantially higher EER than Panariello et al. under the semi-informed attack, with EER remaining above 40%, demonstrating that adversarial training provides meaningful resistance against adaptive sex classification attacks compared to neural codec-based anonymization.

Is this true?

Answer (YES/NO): NO